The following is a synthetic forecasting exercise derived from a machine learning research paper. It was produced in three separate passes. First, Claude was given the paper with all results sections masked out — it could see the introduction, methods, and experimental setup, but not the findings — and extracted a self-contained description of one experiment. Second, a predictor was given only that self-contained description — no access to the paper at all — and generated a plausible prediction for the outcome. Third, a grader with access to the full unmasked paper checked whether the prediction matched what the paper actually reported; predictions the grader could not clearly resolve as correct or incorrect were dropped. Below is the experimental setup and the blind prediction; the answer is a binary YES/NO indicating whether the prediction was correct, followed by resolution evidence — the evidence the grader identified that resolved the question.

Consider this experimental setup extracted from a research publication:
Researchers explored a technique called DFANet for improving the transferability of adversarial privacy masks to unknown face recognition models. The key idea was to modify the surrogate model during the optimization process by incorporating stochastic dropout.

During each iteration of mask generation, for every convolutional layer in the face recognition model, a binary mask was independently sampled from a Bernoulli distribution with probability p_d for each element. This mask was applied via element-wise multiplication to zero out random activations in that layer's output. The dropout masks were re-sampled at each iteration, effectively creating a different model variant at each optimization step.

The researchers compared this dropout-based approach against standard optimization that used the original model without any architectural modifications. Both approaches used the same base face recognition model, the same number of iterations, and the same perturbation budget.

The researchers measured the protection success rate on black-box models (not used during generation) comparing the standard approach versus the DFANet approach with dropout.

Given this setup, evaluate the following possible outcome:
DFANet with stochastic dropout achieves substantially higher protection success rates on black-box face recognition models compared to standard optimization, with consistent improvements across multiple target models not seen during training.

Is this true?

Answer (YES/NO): YES